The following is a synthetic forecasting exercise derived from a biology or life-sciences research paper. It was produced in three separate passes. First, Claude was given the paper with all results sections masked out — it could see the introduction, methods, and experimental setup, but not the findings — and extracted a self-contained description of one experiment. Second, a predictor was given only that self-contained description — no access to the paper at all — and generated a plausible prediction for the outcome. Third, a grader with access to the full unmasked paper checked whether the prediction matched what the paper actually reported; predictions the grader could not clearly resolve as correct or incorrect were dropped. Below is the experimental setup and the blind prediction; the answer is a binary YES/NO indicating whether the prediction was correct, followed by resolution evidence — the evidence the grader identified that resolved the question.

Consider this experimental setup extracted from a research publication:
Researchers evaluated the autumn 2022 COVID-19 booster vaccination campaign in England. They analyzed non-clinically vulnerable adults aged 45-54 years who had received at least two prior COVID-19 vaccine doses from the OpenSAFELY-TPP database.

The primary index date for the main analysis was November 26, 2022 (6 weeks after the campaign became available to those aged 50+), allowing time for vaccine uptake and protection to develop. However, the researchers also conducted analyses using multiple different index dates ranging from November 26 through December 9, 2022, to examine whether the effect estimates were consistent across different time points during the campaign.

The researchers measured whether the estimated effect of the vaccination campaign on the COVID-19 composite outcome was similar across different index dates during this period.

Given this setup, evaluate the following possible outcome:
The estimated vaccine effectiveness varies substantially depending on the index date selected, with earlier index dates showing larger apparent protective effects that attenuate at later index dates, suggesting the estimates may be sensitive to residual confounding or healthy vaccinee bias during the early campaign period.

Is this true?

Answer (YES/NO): NO